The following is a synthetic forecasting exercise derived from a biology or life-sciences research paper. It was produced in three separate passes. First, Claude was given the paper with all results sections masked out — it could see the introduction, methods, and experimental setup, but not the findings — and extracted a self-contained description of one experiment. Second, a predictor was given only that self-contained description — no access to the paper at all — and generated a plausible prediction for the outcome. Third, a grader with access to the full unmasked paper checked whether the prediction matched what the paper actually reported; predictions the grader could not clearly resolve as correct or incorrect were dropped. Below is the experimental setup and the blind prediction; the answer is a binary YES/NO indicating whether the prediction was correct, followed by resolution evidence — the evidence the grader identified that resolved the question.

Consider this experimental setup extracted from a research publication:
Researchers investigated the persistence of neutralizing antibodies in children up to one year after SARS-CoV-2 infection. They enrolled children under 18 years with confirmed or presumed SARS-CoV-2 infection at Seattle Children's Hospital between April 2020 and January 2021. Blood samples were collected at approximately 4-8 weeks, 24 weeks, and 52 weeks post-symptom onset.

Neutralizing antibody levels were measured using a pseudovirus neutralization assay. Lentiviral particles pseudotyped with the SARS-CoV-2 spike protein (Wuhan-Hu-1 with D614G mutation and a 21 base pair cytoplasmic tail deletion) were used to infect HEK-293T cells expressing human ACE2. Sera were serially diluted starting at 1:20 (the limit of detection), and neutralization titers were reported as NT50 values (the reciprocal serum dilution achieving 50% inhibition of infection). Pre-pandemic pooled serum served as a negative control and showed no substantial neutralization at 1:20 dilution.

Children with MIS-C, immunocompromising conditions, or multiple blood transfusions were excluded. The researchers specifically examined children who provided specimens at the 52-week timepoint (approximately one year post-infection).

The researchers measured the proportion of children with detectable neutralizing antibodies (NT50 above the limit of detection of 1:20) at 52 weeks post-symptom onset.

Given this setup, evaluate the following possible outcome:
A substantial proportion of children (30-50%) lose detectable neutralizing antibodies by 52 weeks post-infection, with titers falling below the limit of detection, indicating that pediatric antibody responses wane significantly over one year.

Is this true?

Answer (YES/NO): NO